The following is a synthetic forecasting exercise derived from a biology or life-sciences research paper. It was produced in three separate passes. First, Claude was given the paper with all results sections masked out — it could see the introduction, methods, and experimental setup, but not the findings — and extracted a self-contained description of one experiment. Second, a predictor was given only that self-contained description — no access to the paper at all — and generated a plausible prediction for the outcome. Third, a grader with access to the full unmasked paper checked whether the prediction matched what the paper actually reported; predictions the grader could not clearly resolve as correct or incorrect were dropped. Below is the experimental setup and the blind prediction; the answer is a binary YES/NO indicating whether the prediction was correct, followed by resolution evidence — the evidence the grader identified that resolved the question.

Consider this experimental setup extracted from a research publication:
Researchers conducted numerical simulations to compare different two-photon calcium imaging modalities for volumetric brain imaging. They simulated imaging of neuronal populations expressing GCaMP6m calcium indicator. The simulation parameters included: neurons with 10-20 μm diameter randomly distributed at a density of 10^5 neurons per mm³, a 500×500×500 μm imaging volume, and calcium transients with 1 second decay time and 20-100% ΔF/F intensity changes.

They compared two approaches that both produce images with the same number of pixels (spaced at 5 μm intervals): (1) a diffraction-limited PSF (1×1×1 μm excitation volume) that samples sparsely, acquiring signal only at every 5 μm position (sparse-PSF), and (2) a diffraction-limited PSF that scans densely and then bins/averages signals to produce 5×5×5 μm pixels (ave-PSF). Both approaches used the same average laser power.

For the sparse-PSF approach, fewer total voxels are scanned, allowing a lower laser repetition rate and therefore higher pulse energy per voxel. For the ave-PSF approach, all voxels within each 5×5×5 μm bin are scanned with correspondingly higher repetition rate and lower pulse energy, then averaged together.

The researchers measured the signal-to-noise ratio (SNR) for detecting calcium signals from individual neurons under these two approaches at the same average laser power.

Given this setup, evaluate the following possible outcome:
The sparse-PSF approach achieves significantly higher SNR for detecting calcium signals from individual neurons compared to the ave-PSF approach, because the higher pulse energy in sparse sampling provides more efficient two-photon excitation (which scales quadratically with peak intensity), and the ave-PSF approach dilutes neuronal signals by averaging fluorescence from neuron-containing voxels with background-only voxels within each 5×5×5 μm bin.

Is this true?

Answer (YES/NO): YES